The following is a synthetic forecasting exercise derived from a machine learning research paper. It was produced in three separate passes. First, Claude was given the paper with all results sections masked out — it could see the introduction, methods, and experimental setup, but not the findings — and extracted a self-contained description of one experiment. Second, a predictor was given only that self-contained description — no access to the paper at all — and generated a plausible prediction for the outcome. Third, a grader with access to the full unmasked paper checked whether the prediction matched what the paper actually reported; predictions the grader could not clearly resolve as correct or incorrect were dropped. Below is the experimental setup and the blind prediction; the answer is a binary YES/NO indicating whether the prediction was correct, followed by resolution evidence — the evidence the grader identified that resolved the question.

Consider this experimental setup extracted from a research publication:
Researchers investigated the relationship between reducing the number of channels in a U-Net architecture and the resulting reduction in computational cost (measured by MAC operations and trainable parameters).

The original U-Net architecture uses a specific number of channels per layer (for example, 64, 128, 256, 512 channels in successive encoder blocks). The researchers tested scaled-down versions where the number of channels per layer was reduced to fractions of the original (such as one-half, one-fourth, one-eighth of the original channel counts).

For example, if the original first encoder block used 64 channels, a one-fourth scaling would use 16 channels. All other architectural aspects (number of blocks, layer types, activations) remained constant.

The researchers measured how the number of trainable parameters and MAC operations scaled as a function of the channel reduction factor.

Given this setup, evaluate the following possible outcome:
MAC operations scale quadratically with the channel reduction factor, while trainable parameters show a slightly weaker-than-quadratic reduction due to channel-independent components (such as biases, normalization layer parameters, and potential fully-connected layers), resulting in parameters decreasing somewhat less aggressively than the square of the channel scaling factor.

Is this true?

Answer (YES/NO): NO